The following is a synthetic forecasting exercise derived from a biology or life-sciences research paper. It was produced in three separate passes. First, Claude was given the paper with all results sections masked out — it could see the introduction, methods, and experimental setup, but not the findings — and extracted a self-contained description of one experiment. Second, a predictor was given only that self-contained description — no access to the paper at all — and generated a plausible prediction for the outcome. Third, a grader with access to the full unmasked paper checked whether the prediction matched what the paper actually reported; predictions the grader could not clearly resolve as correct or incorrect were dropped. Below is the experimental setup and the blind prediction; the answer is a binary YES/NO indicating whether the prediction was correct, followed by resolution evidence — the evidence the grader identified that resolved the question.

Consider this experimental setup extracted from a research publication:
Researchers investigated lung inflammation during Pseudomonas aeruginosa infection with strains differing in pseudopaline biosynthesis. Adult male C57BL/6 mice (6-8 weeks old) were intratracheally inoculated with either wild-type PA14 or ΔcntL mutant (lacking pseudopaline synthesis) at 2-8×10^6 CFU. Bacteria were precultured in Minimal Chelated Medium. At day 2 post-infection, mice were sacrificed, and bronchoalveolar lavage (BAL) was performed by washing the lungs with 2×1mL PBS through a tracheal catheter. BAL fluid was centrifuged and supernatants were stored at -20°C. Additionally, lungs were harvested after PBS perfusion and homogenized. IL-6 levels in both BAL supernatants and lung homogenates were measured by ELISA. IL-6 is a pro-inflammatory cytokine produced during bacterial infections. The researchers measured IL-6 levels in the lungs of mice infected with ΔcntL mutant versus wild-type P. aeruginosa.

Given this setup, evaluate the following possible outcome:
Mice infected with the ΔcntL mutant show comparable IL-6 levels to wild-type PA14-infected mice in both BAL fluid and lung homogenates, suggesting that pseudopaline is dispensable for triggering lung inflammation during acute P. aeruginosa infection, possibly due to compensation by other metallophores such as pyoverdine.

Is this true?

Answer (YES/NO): NO